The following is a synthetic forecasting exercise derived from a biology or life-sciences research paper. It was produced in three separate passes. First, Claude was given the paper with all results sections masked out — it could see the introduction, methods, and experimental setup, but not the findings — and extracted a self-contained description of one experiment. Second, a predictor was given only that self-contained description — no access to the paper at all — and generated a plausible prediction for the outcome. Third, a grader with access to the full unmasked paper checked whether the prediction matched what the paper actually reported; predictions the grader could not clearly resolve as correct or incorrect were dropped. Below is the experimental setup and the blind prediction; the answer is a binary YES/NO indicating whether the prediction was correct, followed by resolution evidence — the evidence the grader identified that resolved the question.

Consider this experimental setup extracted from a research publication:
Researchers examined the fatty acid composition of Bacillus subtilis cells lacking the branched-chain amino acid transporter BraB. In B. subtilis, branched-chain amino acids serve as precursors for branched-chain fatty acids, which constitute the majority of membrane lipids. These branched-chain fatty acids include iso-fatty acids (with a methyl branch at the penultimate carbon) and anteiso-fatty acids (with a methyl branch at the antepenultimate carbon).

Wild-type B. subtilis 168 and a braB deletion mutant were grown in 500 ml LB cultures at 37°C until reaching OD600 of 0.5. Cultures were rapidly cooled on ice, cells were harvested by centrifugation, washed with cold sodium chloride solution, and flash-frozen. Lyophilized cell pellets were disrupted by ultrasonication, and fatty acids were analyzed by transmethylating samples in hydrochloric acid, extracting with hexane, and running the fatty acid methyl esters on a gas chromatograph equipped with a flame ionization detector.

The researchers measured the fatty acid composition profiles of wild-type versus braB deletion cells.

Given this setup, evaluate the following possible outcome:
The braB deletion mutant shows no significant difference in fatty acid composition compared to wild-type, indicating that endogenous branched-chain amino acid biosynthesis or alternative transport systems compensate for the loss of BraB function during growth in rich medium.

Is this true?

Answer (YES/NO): NO